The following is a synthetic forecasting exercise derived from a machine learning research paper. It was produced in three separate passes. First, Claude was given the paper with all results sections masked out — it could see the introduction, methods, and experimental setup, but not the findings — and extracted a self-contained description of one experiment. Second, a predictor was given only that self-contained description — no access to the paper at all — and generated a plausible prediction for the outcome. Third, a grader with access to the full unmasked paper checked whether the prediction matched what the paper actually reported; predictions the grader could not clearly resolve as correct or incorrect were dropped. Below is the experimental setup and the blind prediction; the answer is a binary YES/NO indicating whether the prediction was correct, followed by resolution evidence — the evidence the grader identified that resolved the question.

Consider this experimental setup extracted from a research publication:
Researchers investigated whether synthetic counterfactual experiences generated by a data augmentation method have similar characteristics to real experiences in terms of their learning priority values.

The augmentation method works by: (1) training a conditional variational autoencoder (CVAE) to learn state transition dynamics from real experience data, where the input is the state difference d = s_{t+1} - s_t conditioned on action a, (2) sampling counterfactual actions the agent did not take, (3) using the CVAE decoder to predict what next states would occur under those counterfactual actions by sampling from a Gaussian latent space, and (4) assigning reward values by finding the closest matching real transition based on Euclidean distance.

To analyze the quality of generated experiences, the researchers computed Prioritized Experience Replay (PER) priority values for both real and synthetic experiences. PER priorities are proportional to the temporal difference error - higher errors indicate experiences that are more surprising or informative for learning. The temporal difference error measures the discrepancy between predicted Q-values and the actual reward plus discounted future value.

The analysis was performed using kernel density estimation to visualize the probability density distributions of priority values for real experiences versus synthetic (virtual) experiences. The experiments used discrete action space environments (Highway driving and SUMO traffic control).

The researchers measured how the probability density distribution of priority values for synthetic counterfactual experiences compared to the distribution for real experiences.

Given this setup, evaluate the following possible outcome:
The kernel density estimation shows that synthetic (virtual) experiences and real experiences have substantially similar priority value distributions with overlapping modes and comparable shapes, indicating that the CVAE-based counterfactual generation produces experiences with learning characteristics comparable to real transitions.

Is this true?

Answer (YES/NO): YES